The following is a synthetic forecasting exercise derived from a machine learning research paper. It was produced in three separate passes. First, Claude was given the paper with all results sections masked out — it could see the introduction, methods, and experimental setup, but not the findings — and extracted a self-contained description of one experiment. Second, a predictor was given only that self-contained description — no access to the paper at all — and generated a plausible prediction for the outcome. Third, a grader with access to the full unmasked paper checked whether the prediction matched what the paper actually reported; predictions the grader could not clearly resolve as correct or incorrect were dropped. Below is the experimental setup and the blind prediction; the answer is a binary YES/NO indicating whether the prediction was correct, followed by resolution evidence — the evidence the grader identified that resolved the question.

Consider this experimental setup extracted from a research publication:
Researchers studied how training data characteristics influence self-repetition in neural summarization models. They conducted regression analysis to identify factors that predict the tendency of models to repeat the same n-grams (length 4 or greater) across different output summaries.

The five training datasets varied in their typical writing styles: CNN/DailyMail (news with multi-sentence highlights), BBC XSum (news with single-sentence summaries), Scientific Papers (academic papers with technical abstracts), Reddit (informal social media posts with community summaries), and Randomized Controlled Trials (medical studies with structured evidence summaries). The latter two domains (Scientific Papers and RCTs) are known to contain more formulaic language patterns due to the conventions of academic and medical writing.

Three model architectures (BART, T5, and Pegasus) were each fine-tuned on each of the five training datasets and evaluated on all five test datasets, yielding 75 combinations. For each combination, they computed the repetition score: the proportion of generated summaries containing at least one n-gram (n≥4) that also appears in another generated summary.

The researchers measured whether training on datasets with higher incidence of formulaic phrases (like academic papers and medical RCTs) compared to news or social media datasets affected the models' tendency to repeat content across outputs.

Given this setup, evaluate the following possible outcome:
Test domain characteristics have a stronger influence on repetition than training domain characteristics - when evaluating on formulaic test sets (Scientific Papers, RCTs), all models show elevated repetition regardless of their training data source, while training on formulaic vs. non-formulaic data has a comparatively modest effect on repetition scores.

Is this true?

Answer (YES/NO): NO